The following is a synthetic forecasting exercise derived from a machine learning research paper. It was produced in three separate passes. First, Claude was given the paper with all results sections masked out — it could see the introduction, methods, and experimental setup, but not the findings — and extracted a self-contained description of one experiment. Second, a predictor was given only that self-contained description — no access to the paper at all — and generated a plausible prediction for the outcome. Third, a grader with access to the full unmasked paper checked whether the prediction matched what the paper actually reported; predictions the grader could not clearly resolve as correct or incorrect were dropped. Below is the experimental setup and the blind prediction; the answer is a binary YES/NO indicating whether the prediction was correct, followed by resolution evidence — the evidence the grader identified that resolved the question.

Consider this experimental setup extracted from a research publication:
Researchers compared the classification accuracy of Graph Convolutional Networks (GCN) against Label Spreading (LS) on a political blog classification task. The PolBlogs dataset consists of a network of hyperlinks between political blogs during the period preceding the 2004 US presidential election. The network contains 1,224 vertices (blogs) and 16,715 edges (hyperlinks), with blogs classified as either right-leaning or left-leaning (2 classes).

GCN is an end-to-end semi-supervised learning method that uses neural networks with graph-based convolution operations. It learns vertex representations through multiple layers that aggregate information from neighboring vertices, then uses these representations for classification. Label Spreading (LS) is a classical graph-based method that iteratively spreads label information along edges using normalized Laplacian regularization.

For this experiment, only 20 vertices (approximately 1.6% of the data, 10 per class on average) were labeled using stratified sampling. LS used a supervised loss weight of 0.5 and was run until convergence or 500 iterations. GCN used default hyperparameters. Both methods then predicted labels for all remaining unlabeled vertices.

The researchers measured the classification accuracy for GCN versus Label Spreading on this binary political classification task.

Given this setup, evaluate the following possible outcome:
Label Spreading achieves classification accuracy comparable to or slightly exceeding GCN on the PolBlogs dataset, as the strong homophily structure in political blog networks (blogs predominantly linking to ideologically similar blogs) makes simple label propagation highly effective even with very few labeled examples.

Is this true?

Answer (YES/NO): NO